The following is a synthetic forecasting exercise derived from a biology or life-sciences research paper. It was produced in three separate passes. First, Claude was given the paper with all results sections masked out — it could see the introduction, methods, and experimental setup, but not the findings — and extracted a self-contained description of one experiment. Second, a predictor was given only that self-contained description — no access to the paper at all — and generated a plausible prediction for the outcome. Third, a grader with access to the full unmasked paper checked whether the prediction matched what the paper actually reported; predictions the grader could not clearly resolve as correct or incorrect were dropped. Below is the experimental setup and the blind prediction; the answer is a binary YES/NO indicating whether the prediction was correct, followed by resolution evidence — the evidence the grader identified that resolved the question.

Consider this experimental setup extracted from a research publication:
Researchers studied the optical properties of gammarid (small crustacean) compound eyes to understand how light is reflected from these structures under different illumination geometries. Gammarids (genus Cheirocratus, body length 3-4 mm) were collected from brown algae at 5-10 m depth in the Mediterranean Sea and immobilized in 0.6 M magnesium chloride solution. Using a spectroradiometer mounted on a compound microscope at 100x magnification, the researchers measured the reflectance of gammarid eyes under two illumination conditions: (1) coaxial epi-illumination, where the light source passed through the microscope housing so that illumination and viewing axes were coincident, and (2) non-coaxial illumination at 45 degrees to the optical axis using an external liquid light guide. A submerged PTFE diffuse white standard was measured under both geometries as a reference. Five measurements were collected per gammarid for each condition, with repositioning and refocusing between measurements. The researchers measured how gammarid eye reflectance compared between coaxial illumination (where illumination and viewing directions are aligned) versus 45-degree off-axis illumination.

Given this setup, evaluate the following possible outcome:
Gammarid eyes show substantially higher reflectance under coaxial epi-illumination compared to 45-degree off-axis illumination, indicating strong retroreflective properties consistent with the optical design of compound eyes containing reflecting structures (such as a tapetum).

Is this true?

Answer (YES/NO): NO